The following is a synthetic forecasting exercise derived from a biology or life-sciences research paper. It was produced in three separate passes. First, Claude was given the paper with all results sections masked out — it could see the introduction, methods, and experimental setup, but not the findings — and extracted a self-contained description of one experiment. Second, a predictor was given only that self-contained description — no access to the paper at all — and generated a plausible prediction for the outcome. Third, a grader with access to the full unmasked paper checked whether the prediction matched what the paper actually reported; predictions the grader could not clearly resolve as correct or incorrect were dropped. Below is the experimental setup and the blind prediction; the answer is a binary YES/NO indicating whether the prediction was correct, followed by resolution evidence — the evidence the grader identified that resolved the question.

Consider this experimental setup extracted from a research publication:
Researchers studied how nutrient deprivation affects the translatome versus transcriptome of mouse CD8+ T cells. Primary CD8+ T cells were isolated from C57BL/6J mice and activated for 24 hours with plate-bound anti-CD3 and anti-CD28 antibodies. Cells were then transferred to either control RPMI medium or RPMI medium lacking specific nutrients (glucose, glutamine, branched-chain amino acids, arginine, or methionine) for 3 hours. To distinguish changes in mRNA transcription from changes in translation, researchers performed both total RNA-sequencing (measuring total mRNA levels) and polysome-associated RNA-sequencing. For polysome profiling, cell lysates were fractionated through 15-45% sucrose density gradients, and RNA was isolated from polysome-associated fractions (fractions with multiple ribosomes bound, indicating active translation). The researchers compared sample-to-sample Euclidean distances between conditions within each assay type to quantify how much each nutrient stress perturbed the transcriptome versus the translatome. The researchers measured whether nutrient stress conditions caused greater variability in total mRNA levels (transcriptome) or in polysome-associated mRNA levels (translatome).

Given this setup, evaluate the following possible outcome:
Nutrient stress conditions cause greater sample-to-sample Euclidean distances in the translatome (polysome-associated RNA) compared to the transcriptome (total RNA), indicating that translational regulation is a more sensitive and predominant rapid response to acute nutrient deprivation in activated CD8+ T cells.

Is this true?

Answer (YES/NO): YES